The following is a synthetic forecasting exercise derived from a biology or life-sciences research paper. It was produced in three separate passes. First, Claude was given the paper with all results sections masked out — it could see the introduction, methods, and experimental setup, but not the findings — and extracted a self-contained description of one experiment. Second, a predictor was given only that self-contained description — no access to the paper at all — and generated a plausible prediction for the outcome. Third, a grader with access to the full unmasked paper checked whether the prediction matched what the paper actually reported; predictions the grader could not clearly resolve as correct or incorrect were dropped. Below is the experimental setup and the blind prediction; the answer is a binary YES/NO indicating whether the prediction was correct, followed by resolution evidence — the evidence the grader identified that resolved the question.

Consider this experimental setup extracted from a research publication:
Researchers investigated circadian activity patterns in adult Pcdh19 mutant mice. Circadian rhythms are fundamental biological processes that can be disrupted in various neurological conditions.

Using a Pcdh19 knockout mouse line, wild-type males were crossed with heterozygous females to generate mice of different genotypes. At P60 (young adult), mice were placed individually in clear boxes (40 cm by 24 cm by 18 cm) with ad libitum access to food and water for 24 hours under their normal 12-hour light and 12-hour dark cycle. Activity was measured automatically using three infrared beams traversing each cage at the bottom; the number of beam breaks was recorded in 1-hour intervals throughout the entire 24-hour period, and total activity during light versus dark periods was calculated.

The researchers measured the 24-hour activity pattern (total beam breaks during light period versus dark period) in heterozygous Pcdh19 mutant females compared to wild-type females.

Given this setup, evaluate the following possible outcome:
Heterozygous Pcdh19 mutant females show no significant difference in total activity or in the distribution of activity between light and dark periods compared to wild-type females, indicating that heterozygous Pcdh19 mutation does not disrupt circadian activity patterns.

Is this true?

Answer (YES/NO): YES